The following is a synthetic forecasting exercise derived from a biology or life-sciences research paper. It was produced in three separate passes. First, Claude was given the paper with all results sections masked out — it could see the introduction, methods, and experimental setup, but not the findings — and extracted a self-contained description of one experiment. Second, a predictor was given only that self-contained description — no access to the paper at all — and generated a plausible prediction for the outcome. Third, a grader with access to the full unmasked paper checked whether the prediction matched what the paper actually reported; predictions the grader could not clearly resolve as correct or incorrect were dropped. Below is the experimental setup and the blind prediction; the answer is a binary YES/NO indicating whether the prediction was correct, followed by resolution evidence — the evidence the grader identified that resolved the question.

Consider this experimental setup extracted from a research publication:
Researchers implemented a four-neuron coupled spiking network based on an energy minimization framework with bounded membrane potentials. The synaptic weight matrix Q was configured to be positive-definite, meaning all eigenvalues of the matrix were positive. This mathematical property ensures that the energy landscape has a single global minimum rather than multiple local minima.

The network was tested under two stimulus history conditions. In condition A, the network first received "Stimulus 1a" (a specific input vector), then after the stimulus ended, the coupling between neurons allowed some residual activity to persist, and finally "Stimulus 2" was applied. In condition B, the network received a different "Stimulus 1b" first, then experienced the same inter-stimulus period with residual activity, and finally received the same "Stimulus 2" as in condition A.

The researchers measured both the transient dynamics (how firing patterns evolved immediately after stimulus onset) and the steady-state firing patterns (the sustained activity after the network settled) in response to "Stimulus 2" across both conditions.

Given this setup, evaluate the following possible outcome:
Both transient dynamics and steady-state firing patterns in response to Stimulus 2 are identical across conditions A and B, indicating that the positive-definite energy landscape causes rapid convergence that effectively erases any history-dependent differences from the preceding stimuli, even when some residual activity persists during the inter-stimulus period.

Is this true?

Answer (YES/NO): NO